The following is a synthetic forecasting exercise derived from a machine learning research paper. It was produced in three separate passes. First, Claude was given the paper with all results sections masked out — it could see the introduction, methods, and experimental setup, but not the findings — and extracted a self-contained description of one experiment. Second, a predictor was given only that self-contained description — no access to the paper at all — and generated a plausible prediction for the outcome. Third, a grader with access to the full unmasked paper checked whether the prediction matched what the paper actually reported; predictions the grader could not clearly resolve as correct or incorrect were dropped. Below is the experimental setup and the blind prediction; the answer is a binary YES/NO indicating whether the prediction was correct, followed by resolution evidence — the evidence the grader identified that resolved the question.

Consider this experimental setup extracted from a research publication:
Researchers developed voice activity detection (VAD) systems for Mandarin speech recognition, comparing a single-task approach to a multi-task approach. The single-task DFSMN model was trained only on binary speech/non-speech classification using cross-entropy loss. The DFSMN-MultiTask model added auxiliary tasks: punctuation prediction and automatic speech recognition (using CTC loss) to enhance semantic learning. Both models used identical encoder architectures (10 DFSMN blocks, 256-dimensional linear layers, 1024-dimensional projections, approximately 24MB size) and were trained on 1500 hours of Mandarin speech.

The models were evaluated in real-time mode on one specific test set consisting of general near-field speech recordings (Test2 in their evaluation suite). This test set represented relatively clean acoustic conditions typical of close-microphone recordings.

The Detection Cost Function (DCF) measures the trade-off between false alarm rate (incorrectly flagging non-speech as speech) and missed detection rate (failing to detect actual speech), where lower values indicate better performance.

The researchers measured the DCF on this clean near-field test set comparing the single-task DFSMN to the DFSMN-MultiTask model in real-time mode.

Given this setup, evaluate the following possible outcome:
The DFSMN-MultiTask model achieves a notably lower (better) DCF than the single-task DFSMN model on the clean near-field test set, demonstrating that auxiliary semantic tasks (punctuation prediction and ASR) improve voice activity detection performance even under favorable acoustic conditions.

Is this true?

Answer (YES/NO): NO